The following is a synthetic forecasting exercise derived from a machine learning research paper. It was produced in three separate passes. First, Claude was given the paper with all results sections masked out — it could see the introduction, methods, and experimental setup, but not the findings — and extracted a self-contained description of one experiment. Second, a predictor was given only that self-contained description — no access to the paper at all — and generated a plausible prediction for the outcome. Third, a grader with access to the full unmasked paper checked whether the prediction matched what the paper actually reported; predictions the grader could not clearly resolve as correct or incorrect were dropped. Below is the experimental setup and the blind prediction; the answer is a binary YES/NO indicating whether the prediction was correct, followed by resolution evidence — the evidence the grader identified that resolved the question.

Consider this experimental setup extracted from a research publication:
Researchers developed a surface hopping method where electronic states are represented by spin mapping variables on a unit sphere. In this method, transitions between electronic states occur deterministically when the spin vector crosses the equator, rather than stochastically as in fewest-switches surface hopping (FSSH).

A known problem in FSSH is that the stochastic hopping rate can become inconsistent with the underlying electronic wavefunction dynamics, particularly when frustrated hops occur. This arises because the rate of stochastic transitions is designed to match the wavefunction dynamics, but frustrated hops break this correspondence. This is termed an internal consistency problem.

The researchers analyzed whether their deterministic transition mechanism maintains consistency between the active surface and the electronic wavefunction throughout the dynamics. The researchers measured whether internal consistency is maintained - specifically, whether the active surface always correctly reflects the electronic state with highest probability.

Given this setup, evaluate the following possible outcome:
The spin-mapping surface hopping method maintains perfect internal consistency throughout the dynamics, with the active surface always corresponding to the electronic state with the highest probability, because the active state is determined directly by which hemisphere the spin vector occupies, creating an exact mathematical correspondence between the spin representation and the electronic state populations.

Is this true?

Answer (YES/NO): YES